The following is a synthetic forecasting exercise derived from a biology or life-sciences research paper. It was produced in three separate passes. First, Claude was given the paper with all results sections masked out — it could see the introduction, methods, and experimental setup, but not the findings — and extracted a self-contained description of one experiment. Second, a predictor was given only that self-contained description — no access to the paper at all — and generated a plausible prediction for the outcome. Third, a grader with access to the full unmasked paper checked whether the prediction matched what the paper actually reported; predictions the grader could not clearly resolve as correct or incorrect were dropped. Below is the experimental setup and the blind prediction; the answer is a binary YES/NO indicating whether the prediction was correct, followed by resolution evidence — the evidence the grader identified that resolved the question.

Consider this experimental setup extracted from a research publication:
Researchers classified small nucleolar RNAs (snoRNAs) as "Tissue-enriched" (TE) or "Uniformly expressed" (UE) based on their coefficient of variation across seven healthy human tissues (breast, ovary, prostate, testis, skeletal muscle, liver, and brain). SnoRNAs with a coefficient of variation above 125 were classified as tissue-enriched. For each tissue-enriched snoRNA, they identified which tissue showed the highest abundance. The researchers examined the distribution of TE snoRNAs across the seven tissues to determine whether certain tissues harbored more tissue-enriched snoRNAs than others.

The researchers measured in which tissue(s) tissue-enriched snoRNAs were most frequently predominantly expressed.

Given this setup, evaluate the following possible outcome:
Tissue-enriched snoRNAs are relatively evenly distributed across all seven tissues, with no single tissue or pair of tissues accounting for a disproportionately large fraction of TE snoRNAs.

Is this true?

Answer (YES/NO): NO